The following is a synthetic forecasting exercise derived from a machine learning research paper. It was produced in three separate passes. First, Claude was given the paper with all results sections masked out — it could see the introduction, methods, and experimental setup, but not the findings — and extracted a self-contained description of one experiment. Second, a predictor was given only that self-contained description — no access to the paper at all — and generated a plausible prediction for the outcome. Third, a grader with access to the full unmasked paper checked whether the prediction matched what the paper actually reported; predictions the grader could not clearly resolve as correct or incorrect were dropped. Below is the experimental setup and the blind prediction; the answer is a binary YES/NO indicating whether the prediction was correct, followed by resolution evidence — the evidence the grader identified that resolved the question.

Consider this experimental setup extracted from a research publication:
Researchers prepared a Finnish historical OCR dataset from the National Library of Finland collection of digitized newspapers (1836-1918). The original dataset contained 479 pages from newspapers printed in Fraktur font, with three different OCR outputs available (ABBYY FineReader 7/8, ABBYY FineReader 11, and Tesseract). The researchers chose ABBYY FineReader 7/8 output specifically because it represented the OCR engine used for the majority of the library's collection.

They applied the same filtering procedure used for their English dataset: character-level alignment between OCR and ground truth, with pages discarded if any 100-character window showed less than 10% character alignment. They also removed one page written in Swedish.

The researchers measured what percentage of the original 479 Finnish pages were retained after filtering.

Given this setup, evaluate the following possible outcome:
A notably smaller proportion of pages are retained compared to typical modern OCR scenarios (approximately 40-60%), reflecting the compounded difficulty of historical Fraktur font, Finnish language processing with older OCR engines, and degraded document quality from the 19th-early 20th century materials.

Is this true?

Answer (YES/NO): NO